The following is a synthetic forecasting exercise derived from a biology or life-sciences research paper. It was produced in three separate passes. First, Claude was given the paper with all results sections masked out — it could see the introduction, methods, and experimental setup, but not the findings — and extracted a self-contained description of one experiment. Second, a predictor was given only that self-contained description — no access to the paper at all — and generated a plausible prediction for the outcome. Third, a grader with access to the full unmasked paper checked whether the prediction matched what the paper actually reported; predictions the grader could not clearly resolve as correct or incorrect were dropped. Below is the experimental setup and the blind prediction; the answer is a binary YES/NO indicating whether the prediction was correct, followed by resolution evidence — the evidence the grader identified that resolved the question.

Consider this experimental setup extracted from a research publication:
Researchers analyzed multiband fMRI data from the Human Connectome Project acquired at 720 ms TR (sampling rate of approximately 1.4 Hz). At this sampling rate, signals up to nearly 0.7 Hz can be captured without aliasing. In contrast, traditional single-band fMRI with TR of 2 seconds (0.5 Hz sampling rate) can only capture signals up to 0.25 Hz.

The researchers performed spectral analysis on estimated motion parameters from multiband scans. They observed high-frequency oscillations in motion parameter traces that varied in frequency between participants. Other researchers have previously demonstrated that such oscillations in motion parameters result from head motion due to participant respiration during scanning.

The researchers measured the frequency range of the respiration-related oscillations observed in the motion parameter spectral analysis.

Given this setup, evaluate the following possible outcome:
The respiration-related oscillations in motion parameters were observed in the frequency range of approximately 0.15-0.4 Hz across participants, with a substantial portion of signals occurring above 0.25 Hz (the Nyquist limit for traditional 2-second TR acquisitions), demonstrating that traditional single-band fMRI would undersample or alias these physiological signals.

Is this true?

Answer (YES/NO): NO